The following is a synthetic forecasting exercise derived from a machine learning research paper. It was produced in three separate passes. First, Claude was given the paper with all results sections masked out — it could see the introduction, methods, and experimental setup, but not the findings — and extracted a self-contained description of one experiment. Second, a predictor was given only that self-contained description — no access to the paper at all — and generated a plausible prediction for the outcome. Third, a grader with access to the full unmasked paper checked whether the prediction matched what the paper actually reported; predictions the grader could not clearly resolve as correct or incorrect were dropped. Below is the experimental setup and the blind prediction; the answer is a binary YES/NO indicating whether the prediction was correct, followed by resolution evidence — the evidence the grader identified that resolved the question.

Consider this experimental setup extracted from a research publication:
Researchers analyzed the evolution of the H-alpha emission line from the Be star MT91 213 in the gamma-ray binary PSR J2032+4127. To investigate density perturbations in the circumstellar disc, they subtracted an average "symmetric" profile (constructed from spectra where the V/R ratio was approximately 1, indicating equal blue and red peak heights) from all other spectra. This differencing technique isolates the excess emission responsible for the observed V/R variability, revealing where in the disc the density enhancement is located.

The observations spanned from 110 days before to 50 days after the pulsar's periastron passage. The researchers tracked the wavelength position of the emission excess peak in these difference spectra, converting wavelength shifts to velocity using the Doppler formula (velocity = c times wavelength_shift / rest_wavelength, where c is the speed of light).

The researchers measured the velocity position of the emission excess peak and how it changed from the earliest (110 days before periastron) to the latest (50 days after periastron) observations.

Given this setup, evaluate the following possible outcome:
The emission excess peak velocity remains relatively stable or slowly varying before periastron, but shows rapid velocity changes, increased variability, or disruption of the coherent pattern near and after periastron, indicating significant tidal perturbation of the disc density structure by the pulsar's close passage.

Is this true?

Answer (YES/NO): YES